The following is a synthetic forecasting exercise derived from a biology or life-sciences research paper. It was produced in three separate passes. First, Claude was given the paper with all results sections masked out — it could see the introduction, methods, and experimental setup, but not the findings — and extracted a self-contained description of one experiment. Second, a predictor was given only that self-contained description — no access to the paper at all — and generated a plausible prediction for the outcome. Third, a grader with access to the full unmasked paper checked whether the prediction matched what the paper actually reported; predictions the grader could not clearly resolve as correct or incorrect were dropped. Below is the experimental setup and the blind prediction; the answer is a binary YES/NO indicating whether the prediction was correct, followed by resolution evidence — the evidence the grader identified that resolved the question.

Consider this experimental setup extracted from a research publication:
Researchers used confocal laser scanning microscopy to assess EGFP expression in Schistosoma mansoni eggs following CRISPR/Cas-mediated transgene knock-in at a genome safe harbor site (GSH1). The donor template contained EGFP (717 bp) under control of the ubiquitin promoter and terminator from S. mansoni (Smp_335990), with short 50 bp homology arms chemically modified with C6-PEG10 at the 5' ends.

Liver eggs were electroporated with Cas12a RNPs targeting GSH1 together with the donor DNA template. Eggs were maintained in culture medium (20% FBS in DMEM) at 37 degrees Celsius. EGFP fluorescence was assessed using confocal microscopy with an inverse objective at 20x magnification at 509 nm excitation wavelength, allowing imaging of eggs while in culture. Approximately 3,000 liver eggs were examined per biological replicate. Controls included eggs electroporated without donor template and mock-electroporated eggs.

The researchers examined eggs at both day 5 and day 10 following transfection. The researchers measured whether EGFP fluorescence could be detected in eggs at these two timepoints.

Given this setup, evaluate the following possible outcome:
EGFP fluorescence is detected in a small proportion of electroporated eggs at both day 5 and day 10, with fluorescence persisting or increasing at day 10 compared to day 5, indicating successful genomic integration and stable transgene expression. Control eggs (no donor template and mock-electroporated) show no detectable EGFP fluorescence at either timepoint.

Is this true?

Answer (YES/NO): NO